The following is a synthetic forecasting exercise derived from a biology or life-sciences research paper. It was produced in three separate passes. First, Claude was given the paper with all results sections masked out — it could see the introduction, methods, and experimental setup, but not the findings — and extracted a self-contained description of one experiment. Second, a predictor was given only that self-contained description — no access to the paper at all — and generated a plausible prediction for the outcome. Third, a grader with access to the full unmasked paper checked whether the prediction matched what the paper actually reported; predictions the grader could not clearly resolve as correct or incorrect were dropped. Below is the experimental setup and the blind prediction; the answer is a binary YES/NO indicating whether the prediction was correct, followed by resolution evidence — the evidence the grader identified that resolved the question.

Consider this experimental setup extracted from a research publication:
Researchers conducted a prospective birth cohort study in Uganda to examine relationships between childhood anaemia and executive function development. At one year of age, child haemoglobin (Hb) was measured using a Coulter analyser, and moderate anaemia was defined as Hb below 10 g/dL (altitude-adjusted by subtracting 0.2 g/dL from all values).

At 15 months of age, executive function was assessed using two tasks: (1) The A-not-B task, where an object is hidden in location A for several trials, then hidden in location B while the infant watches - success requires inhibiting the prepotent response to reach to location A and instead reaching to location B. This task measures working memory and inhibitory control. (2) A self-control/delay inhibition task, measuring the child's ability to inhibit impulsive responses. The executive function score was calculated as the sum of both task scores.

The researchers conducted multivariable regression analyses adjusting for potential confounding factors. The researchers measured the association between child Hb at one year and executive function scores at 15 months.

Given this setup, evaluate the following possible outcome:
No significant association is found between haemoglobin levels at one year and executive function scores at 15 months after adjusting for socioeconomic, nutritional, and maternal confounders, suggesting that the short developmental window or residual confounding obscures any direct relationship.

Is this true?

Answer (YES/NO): YES